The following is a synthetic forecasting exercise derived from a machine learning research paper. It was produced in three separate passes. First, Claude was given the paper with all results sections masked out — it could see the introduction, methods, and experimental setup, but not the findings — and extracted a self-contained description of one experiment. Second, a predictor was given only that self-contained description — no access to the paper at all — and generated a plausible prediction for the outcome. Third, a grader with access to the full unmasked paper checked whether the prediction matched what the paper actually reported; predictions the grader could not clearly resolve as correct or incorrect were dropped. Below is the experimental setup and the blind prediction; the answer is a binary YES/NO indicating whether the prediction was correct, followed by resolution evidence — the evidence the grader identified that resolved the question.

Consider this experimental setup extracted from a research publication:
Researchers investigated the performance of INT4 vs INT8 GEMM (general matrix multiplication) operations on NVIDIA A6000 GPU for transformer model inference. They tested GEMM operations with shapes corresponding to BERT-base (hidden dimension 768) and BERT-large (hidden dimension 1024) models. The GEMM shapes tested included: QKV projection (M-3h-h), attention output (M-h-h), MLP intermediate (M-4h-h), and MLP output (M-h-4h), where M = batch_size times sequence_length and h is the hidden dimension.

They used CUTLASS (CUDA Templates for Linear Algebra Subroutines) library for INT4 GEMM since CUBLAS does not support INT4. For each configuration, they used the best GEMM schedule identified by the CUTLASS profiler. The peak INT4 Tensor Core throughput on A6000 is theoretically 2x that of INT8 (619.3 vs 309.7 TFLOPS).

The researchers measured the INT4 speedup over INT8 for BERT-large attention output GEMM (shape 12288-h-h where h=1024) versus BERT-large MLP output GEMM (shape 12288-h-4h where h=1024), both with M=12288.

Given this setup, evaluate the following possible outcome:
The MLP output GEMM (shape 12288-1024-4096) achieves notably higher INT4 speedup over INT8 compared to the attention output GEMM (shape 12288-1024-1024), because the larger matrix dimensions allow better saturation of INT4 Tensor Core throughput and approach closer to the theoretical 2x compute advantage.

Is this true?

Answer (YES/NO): YES